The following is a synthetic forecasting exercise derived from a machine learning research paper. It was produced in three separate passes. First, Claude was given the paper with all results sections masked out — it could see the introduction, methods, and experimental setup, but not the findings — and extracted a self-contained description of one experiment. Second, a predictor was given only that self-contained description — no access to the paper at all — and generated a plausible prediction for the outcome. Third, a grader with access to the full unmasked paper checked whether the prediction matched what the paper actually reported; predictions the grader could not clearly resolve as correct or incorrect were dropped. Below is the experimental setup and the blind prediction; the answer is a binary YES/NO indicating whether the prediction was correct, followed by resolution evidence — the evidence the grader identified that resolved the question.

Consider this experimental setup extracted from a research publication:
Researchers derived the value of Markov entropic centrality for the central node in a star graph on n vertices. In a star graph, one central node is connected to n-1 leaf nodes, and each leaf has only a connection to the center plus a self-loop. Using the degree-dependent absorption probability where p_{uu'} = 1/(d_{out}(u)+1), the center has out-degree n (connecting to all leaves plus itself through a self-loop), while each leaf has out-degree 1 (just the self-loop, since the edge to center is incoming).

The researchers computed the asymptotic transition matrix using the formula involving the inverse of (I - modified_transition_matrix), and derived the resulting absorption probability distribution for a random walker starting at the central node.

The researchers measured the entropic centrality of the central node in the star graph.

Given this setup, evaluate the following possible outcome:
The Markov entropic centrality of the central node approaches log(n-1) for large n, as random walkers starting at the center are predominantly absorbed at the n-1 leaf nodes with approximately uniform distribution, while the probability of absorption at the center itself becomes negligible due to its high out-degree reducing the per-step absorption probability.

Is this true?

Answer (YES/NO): NO